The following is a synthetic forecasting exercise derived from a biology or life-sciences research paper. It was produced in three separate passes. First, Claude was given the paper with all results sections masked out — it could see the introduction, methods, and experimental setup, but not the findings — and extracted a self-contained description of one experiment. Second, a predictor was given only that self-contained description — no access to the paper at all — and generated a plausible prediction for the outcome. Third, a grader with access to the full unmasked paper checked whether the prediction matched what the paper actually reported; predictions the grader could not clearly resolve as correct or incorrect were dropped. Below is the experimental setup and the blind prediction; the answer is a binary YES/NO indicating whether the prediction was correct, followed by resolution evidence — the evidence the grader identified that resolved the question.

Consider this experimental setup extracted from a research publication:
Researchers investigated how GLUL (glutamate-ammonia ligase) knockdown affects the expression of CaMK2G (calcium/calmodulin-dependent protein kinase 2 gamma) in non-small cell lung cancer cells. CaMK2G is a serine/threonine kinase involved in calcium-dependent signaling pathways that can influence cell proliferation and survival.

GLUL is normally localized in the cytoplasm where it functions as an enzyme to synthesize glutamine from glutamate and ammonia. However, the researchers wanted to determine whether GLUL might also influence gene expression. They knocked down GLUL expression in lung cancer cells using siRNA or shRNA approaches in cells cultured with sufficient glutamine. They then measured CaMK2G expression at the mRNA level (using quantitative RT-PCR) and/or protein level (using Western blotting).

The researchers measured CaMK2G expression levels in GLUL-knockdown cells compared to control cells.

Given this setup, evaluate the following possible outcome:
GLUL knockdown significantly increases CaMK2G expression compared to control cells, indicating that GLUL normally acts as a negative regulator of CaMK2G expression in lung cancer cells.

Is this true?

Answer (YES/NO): NO